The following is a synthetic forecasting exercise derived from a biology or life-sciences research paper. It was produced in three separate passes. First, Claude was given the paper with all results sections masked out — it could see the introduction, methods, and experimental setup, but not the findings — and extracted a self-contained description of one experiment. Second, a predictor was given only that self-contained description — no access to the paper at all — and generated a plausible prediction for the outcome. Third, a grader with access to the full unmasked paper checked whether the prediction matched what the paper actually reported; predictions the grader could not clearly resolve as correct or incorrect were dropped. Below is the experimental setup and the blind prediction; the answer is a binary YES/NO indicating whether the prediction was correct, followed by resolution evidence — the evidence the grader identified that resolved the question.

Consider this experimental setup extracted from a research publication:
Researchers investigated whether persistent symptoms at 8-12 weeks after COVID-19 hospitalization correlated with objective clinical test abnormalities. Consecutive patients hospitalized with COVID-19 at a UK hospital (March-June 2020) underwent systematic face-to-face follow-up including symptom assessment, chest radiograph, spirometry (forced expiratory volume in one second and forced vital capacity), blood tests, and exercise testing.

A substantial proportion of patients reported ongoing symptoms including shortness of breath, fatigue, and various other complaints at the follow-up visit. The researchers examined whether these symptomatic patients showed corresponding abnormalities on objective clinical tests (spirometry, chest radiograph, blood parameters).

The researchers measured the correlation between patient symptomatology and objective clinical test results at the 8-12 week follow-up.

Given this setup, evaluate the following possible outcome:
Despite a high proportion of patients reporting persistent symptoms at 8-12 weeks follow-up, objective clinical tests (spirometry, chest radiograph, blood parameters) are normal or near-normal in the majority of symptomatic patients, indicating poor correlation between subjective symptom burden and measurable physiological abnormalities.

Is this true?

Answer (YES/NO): YES